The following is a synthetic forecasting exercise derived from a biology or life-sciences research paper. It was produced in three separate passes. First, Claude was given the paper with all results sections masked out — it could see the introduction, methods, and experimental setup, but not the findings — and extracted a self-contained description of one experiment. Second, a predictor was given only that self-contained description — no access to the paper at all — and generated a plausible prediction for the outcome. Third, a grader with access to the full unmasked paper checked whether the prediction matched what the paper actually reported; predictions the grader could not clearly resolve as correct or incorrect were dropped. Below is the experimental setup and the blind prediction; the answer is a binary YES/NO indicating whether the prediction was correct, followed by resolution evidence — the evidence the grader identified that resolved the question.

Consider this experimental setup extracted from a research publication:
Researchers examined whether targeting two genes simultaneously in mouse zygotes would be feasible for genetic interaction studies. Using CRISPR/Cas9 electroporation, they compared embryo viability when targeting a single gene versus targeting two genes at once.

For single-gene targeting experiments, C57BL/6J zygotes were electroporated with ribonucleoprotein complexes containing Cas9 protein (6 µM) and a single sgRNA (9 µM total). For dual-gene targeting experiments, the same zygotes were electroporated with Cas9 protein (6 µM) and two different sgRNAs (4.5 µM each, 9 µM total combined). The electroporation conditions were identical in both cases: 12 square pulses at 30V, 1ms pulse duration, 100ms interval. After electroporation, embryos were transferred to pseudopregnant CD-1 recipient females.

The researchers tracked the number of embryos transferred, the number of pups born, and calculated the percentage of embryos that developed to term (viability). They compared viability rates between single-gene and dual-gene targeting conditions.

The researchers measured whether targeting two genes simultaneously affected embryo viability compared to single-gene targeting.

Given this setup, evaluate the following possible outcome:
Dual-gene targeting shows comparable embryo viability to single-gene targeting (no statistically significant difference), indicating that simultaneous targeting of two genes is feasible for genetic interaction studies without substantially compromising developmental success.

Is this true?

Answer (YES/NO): NO